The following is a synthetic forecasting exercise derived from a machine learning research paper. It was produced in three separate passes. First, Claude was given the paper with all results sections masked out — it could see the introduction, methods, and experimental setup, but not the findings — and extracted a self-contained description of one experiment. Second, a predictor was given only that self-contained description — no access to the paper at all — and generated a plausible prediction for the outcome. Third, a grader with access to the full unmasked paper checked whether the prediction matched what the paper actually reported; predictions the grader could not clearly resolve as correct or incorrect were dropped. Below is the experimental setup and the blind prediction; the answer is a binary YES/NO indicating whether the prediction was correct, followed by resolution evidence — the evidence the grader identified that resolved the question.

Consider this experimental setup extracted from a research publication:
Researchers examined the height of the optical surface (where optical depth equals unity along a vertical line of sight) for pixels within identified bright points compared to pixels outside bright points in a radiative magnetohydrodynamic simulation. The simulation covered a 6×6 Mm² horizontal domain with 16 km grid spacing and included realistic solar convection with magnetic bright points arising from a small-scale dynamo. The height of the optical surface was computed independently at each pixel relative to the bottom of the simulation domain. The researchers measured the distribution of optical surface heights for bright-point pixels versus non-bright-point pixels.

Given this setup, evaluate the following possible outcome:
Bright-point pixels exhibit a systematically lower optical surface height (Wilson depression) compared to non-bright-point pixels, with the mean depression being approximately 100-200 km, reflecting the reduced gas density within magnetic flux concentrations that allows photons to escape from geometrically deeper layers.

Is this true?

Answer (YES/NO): YES